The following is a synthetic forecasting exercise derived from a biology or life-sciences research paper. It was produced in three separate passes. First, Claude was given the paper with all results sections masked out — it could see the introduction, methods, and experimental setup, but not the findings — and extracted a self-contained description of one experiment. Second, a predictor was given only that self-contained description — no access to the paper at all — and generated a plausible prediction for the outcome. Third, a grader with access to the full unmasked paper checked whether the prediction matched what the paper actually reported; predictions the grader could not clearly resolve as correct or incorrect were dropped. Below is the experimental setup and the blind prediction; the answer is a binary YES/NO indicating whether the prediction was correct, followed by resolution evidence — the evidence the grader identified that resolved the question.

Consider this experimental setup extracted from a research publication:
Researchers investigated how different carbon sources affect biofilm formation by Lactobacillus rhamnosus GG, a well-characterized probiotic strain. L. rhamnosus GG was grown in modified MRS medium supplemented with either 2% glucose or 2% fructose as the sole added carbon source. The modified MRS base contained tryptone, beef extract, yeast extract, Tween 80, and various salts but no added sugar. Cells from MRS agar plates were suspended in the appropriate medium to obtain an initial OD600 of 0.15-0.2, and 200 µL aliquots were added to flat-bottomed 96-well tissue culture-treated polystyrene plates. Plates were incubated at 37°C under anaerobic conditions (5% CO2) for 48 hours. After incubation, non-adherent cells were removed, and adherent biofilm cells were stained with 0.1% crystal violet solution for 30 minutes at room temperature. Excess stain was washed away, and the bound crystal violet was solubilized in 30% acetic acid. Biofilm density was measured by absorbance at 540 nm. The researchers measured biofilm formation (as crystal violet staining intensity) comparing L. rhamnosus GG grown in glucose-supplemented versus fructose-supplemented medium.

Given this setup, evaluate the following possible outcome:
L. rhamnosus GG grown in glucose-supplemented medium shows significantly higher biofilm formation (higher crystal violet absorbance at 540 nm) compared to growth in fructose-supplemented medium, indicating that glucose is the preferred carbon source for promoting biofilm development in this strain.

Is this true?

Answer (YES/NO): NO